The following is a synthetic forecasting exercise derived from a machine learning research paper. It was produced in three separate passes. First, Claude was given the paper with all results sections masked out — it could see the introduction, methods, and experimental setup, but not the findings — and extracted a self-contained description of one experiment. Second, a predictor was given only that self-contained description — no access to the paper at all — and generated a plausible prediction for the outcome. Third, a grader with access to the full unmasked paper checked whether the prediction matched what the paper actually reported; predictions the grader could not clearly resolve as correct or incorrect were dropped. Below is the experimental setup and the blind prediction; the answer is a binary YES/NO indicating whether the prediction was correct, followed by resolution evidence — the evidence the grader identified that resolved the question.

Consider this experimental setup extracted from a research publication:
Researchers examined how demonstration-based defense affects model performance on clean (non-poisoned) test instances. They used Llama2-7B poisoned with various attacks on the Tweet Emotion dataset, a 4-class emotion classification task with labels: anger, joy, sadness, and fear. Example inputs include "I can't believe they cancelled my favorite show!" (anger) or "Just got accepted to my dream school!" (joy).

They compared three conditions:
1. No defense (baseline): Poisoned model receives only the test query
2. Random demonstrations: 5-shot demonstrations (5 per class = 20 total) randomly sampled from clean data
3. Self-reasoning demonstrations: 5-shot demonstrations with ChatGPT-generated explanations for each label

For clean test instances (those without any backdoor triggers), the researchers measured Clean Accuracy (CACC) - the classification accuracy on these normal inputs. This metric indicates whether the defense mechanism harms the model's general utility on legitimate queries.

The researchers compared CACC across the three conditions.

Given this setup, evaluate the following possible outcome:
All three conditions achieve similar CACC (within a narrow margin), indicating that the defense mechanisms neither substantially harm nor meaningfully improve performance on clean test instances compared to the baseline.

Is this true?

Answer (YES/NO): NO